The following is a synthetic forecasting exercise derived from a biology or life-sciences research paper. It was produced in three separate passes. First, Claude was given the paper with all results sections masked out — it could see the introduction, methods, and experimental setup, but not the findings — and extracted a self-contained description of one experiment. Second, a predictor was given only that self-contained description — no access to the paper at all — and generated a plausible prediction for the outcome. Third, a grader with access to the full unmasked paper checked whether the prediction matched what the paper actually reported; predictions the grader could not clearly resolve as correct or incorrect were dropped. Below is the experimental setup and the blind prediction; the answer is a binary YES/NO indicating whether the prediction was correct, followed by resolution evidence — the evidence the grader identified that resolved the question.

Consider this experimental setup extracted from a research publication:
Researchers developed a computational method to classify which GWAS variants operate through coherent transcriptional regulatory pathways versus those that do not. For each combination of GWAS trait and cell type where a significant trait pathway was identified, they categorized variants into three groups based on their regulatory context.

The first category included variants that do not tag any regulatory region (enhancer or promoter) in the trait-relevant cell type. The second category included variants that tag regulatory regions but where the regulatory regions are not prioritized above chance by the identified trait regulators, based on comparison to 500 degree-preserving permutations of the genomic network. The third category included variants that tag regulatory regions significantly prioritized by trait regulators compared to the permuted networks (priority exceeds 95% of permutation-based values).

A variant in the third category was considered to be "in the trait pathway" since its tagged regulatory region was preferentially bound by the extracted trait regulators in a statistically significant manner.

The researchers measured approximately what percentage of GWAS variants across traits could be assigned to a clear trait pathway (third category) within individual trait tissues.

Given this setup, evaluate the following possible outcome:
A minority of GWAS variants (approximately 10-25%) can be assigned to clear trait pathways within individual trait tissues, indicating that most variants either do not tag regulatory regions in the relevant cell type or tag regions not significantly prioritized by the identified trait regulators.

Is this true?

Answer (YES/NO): YES